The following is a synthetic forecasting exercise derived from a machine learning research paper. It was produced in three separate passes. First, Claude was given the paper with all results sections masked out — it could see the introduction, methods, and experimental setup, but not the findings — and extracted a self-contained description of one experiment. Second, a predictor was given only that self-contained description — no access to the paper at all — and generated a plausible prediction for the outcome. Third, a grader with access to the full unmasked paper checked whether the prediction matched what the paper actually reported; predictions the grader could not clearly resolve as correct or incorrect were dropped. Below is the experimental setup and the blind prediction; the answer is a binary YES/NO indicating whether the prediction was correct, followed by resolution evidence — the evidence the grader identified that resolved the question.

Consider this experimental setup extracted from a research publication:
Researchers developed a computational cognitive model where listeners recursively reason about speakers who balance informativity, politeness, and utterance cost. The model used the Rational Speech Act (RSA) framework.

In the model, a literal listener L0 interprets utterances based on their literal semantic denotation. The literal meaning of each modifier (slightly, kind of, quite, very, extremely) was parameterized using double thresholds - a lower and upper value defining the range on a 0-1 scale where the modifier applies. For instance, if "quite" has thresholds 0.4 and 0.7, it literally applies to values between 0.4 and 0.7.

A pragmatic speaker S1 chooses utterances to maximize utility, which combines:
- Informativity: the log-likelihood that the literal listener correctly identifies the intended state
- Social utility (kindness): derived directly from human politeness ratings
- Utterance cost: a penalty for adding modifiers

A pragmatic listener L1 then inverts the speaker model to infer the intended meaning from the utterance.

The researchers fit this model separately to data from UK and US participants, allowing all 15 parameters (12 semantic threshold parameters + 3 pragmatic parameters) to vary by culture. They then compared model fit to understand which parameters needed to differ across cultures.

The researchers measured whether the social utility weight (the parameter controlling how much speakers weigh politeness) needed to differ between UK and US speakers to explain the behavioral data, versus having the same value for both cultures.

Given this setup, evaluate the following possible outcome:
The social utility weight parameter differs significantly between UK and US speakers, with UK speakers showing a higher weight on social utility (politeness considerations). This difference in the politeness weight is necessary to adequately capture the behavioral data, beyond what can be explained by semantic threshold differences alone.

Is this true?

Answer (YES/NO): NO